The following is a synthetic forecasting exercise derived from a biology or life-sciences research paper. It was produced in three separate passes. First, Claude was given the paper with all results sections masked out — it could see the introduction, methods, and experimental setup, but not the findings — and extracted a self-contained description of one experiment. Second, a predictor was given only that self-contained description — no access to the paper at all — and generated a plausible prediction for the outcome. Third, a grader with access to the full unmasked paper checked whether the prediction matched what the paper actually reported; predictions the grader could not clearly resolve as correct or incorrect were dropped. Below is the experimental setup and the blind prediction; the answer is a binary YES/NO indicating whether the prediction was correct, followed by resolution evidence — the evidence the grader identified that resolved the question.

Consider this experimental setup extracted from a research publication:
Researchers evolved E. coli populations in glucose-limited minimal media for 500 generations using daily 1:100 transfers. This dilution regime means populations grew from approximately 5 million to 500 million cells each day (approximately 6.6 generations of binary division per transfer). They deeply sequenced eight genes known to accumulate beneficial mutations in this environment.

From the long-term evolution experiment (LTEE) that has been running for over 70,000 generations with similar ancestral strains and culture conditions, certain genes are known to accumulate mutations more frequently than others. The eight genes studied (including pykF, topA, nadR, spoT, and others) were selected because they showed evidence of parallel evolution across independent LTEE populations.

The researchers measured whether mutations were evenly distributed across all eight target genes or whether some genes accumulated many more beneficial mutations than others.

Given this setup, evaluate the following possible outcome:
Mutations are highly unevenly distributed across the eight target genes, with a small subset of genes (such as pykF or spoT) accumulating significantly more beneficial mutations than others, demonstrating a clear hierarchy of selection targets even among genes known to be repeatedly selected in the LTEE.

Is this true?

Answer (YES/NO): YES